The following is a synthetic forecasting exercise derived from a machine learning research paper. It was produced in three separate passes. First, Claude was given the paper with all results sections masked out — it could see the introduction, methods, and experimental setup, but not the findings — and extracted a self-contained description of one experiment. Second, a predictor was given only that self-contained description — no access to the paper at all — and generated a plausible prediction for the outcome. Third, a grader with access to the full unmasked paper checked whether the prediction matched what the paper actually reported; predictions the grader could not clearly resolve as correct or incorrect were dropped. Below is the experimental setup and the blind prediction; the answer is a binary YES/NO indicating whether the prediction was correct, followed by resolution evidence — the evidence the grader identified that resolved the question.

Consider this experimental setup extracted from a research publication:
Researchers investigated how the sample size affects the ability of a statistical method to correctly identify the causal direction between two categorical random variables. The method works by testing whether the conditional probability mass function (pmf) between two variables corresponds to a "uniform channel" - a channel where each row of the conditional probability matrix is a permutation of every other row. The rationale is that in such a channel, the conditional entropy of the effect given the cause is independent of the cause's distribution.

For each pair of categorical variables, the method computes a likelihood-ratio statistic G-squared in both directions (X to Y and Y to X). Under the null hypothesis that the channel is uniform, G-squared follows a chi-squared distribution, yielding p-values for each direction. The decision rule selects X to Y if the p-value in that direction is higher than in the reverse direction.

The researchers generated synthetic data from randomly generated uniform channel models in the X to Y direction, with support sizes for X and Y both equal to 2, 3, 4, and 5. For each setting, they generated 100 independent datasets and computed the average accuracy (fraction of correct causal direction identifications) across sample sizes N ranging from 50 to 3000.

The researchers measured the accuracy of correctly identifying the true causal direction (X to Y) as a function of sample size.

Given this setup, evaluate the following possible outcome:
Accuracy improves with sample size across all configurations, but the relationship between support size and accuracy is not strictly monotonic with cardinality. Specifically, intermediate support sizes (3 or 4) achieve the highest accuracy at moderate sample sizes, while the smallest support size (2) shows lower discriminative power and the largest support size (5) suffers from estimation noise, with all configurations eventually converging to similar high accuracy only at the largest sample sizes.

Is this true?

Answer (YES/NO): NO